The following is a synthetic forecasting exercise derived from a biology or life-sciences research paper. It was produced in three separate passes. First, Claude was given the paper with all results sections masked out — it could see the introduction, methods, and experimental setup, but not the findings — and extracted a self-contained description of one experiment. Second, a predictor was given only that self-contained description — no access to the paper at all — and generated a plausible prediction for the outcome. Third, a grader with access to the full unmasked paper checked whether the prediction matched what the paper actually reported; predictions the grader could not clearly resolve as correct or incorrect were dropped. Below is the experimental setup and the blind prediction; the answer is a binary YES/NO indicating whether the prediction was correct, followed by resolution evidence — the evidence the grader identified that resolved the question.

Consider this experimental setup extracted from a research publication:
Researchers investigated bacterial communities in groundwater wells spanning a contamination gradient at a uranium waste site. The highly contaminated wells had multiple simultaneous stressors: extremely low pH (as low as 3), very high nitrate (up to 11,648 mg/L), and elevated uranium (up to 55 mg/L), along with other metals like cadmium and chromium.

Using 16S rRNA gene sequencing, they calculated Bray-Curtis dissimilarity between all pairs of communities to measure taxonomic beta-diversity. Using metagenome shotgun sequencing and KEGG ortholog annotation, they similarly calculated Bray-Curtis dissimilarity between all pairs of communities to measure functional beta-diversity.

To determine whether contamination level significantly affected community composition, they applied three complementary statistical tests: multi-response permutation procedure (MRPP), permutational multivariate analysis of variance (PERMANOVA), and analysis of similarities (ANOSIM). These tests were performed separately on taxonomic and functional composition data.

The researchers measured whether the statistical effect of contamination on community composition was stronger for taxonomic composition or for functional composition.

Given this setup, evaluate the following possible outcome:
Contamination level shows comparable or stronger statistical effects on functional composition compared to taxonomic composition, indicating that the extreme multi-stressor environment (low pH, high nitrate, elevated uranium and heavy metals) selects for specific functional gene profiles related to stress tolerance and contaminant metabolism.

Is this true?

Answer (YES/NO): YES